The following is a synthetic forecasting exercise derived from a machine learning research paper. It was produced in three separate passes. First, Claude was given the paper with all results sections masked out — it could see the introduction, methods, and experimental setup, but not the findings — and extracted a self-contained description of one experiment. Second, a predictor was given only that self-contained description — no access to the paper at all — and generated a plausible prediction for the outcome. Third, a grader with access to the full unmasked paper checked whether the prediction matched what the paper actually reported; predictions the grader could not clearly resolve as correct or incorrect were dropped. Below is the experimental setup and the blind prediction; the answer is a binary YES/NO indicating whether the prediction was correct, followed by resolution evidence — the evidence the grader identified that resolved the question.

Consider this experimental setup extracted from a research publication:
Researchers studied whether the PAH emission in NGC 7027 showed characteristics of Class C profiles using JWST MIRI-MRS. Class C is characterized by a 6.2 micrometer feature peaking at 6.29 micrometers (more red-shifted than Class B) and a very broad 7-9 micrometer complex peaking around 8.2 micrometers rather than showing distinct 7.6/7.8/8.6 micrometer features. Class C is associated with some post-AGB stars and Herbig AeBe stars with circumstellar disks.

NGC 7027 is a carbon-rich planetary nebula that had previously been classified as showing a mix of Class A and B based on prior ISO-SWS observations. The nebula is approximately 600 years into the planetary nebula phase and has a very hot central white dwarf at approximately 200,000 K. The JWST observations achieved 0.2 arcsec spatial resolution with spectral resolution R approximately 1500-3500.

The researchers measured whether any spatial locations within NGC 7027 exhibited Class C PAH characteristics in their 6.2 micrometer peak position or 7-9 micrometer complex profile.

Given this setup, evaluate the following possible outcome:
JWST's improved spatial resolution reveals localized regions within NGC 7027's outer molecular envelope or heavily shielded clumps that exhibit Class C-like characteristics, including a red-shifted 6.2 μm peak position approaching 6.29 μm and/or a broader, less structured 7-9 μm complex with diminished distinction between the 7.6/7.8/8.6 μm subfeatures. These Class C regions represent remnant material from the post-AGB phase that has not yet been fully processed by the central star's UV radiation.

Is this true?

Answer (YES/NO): NO